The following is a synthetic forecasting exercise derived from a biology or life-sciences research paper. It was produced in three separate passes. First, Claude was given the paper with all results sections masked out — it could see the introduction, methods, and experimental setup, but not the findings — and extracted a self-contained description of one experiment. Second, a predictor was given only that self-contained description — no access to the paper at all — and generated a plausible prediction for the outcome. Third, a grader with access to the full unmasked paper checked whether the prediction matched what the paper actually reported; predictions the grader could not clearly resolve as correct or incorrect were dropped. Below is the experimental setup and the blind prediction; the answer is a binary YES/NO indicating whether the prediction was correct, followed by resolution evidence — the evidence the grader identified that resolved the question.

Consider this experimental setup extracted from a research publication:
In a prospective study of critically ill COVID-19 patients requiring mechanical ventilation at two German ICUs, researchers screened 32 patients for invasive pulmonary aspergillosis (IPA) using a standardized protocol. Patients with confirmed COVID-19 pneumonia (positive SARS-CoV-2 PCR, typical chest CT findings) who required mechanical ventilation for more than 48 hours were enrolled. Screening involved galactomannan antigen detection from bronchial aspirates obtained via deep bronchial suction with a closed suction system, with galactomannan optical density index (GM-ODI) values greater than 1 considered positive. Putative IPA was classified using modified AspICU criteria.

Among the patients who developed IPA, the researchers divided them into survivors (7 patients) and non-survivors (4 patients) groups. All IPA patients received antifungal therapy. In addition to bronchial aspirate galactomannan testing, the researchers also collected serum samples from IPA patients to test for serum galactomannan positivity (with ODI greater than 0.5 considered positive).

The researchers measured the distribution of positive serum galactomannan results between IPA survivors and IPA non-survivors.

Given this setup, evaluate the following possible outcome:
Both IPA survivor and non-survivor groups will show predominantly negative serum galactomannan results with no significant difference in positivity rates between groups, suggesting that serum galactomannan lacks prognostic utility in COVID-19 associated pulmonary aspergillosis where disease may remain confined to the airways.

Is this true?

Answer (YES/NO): NO